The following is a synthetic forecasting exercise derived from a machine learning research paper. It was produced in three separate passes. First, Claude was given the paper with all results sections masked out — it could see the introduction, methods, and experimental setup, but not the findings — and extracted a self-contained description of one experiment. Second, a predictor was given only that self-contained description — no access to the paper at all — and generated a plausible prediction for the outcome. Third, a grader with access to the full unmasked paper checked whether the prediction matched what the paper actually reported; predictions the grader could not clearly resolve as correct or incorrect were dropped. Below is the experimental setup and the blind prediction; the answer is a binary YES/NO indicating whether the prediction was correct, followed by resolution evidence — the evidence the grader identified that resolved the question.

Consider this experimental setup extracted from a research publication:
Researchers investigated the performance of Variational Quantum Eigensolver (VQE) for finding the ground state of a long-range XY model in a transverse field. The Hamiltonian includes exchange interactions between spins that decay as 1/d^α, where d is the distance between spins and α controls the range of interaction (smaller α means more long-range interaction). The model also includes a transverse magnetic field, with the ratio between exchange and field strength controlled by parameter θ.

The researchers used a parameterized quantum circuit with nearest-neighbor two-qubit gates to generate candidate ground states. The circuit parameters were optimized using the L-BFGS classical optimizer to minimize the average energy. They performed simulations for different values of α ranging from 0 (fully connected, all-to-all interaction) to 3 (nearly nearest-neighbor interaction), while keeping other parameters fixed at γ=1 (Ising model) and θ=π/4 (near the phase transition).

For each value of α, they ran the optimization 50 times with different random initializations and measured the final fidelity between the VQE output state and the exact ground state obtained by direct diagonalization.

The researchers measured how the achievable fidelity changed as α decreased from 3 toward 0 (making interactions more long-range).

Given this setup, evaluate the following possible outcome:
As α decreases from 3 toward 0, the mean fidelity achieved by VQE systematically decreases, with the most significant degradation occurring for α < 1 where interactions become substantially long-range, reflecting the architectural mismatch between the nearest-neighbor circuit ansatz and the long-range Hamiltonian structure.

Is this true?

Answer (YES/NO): YES